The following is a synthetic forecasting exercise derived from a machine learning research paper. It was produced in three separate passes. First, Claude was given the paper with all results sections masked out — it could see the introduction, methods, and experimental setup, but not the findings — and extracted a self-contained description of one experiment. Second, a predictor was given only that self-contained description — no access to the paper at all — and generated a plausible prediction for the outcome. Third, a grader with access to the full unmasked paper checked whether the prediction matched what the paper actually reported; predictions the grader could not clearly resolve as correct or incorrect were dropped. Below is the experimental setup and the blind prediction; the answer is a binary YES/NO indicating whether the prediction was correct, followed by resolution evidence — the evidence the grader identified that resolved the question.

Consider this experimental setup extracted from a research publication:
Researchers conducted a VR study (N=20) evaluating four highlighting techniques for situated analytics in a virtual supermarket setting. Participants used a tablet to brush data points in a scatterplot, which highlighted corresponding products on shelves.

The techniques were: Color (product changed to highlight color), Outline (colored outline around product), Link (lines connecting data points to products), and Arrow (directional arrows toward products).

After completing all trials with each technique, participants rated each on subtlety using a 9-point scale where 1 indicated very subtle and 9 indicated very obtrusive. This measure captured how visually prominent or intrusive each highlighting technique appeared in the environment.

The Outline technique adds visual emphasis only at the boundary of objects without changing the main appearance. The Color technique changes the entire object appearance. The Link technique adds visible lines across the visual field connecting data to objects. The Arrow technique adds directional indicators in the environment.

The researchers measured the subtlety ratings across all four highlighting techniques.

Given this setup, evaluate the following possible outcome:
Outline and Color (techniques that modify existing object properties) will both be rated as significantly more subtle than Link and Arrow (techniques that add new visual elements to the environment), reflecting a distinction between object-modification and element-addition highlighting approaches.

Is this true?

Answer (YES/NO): NO